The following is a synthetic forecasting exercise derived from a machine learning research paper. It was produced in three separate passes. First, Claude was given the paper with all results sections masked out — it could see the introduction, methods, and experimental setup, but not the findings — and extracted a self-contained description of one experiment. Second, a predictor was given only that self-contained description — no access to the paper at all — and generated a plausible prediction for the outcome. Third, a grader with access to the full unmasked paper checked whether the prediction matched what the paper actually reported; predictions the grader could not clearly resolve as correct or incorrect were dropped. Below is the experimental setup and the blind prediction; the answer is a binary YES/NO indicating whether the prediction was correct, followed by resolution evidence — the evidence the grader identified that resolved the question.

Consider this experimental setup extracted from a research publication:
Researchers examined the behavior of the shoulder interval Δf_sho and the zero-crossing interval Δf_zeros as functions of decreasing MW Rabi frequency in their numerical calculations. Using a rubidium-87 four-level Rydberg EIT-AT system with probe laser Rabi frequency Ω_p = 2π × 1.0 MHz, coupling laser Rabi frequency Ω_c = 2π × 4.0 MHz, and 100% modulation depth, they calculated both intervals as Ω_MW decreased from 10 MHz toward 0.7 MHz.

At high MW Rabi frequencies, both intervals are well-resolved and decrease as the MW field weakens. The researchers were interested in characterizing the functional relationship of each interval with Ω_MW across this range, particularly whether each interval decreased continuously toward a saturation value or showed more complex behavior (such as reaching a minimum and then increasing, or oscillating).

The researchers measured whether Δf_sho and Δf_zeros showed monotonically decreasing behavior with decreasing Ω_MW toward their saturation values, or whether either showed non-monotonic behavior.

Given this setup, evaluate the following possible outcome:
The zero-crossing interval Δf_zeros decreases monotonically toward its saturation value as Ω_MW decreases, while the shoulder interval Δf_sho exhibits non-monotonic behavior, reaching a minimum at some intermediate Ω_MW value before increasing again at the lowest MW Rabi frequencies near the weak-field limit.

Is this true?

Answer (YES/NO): NO